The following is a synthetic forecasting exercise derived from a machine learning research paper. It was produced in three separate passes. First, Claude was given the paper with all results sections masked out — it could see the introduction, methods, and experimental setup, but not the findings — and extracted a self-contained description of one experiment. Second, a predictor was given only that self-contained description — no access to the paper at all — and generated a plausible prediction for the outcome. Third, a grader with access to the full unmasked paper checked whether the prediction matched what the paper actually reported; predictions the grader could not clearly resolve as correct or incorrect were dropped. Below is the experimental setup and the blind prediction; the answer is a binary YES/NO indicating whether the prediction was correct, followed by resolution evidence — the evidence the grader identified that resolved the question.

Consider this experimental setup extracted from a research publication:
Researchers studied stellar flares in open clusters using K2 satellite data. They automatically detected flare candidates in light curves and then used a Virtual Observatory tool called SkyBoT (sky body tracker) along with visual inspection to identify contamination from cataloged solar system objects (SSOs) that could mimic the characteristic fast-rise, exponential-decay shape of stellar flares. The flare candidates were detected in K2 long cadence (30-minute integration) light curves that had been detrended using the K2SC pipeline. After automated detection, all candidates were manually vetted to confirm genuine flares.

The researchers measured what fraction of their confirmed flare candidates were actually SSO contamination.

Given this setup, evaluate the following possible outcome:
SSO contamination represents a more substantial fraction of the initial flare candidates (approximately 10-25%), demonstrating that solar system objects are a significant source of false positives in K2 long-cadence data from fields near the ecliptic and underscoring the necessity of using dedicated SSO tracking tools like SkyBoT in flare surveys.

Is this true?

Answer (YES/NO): NO